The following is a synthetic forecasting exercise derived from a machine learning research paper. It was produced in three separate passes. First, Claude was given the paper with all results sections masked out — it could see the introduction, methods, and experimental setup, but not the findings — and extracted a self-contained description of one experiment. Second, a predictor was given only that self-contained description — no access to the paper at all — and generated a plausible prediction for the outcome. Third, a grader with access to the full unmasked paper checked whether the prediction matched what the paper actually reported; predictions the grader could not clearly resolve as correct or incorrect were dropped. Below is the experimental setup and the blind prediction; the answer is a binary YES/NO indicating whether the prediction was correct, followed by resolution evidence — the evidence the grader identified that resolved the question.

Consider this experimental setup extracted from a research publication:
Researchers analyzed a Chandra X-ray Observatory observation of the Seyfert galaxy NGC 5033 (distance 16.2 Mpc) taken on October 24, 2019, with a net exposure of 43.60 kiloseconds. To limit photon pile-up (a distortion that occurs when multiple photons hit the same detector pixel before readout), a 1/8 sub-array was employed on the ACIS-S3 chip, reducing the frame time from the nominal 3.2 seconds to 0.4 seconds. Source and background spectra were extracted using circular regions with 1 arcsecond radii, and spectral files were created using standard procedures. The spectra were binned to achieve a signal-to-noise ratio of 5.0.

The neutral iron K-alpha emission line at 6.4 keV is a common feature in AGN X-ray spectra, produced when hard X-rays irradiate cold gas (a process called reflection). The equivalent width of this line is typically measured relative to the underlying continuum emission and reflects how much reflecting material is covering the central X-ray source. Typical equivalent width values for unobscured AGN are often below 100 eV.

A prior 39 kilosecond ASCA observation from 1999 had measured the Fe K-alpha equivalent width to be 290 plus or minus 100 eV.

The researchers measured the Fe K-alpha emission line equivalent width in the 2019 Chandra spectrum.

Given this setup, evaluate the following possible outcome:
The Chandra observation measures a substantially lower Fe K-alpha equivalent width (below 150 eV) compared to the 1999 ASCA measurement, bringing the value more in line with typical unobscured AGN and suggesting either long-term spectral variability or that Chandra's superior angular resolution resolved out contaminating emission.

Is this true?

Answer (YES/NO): NO